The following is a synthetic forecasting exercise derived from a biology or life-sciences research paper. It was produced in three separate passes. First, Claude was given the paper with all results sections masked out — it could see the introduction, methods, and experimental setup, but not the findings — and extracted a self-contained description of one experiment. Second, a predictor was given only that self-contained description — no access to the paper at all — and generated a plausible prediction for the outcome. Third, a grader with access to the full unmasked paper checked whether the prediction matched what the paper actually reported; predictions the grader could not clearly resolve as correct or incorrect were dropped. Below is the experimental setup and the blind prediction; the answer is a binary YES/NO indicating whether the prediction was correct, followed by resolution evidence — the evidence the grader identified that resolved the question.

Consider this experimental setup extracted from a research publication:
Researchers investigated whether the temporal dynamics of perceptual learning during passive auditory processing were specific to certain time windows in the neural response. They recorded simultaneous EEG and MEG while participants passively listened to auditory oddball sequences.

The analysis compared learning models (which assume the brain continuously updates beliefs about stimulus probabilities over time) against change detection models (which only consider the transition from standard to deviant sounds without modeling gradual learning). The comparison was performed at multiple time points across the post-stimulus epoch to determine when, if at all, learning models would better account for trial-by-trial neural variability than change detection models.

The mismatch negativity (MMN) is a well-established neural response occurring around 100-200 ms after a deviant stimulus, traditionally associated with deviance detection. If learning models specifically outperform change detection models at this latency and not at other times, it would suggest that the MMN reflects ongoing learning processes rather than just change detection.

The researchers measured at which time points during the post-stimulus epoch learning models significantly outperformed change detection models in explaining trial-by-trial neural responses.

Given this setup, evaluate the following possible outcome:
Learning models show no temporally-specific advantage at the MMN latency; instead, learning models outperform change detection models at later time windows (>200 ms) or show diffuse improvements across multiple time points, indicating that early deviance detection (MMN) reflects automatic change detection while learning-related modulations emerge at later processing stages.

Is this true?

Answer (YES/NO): NO